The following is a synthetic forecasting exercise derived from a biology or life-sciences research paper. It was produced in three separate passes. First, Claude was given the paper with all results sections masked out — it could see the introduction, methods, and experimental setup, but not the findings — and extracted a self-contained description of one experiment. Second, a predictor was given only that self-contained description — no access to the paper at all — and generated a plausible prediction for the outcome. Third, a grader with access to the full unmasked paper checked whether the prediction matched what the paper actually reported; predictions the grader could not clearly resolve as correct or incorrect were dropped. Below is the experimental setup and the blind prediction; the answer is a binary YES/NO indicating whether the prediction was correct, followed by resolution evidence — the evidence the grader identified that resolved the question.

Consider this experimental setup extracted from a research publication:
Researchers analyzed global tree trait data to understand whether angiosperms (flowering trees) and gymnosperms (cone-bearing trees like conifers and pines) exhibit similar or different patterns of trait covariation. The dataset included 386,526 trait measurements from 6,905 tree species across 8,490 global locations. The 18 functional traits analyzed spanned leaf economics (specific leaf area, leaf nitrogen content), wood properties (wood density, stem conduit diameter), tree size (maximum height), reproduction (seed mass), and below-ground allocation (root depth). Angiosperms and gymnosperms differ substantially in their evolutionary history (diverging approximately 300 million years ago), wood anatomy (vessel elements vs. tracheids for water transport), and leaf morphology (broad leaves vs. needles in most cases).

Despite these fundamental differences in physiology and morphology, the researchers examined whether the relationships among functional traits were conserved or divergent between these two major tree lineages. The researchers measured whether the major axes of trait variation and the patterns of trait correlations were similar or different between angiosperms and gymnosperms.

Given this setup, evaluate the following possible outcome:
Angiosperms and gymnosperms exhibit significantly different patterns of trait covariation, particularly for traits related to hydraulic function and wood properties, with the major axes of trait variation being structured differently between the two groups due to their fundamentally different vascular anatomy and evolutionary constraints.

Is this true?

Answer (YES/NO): NO